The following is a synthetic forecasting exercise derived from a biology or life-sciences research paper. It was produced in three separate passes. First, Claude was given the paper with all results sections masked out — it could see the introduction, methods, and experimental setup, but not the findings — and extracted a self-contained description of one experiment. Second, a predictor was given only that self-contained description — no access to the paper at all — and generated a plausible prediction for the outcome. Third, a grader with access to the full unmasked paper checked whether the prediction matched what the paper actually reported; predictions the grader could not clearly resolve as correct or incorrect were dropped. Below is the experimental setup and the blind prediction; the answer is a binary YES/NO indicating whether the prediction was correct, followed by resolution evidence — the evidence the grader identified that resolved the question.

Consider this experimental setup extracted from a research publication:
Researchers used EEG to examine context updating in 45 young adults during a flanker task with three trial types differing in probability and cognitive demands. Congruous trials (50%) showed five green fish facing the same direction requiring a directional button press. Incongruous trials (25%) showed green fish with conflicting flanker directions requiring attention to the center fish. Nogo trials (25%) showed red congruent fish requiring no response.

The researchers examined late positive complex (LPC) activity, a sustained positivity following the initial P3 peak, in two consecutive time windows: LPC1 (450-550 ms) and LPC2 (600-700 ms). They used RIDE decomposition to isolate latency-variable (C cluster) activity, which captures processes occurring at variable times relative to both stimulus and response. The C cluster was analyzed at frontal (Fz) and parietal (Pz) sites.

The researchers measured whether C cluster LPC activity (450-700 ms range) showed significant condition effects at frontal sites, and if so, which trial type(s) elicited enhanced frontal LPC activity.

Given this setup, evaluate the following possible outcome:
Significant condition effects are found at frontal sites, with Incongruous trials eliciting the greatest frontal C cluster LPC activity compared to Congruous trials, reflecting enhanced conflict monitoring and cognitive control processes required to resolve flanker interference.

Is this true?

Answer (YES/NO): NO